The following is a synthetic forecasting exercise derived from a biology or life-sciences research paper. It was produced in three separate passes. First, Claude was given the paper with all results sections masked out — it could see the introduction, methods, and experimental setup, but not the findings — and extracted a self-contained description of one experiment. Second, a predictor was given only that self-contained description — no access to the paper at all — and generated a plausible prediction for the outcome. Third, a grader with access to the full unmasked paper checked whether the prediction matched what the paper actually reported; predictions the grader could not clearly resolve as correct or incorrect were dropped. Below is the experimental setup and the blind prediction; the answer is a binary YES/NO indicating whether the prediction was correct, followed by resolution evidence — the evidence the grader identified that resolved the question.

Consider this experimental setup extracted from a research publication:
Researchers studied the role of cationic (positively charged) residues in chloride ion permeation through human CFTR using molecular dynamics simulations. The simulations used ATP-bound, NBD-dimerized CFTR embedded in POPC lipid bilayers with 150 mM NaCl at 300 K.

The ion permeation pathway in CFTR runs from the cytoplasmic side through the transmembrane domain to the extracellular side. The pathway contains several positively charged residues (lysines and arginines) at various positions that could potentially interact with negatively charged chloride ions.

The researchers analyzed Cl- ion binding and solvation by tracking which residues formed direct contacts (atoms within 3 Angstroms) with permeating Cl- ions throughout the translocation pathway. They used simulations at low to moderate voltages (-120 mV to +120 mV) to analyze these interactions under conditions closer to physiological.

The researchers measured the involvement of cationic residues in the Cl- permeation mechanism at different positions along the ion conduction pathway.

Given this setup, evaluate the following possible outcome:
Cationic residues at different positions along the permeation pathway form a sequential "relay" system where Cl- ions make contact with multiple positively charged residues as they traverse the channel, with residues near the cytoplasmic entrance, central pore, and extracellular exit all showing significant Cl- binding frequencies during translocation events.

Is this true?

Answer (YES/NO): YES